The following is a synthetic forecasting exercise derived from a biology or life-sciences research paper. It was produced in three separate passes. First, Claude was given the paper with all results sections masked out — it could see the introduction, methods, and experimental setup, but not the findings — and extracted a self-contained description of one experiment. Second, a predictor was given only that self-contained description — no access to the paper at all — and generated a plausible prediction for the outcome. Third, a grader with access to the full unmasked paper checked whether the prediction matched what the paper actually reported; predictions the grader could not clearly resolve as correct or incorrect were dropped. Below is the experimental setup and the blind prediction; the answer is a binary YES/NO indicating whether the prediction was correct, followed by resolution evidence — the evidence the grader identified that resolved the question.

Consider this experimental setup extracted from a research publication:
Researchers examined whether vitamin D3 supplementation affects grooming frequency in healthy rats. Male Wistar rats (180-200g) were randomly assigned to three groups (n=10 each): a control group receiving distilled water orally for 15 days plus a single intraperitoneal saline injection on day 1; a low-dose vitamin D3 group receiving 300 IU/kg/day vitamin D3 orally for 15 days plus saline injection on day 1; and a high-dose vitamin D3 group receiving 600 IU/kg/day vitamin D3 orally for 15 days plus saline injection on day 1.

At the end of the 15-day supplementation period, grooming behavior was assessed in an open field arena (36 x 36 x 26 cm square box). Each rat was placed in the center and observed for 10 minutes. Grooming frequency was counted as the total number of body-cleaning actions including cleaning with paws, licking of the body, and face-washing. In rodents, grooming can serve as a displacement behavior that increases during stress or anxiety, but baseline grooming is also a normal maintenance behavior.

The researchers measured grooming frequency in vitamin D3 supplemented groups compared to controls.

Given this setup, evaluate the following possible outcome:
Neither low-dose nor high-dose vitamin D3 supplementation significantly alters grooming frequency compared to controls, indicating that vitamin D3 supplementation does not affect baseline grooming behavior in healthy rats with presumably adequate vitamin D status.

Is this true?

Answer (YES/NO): NO